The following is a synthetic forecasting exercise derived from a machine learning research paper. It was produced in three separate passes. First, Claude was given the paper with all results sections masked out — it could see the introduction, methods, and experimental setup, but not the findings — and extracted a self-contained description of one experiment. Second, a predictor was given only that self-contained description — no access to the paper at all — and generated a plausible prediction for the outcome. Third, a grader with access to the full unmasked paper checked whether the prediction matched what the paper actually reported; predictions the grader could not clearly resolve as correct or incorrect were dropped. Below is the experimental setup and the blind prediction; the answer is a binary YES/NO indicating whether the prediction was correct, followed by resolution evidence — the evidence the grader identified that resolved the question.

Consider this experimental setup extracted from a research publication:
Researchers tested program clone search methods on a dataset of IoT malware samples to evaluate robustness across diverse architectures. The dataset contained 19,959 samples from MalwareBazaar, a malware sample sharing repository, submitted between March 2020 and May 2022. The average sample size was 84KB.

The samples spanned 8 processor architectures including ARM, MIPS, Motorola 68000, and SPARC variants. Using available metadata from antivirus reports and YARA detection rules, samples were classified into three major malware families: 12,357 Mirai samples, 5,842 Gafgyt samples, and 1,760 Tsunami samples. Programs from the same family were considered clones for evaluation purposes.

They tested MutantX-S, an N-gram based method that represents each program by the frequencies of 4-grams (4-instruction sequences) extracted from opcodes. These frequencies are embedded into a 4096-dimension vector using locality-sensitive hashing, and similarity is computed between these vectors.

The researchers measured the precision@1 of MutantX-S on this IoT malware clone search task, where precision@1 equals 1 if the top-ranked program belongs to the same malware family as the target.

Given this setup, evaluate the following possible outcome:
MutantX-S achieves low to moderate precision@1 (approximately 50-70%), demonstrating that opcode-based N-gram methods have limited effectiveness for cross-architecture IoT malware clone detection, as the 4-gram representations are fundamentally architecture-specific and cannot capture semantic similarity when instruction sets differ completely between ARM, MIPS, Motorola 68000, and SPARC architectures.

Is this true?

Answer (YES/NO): NO